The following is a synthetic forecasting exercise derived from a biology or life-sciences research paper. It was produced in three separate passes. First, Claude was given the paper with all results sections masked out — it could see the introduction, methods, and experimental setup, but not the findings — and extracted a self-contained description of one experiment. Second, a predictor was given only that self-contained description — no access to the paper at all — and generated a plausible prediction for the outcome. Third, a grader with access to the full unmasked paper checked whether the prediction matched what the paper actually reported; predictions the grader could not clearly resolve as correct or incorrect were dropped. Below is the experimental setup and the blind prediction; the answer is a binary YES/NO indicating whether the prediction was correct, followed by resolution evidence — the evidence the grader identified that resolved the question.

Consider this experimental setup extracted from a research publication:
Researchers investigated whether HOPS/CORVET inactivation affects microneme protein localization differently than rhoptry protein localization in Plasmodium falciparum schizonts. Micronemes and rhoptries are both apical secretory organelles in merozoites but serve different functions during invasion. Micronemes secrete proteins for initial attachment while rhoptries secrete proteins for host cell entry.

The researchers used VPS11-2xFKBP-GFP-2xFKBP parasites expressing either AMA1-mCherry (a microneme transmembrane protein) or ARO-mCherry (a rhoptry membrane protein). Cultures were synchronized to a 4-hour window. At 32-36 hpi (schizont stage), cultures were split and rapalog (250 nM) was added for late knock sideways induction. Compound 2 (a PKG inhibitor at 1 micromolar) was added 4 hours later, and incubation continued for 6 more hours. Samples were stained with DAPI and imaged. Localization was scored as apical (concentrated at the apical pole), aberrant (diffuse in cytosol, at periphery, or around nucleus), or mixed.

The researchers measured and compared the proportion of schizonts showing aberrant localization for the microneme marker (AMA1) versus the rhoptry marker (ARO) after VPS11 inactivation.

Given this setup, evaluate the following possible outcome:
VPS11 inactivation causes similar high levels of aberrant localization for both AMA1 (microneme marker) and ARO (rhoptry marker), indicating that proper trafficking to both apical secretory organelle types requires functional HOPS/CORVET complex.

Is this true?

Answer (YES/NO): NO